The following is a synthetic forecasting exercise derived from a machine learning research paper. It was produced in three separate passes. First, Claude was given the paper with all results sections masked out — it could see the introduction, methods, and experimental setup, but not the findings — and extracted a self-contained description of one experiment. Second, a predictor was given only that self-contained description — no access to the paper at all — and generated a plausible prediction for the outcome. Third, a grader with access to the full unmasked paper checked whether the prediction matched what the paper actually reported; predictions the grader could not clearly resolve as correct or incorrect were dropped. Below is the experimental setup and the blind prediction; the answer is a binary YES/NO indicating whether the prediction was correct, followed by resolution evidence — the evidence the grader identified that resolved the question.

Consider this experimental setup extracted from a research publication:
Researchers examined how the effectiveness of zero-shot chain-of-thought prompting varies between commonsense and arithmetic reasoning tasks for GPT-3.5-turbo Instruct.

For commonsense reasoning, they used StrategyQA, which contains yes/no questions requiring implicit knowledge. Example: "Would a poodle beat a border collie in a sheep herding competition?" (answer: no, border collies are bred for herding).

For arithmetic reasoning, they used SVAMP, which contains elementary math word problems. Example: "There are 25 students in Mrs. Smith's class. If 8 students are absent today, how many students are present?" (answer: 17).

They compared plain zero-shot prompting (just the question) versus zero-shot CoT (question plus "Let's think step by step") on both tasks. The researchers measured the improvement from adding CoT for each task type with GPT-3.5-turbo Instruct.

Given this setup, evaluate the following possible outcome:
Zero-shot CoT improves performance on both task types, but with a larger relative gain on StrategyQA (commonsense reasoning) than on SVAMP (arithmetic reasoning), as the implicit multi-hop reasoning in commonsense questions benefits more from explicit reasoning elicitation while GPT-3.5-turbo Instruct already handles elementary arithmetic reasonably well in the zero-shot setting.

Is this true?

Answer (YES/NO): YES